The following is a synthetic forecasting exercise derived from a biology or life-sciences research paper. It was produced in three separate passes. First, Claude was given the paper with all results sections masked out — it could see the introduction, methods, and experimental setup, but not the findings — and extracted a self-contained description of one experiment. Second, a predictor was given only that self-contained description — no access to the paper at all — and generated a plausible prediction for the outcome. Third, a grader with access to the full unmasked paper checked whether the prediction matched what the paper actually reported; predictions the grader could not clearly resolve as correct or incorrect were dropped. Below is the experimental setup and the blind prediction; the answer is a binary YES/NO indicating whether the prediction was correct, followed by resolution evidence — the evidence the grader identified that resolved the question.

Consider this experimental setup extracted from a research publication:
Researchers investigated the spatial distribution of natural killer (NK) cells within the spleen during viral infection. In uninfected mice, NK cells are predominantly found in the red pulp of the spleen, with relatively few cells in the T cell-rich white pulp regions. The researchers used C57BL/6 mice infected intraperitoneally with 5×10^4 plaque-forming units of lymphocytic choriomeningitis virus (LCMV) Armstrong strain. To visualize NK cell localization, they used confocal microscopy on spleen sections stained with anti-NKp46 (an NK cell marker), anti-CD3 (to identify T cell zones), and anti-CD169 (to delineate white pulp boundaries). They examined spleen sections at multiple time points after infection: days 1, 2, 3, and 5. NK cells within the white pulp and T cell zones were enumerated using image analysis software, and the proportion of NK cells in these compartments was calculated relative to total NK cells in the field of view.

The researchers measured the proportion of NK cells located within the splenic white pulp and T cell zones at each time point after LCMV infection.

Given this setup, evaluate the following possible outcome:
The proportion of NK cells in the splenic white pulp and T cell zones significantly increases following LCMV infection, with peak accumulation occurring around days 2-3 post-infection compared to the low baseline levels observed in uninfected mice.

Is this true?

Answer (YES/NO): YES